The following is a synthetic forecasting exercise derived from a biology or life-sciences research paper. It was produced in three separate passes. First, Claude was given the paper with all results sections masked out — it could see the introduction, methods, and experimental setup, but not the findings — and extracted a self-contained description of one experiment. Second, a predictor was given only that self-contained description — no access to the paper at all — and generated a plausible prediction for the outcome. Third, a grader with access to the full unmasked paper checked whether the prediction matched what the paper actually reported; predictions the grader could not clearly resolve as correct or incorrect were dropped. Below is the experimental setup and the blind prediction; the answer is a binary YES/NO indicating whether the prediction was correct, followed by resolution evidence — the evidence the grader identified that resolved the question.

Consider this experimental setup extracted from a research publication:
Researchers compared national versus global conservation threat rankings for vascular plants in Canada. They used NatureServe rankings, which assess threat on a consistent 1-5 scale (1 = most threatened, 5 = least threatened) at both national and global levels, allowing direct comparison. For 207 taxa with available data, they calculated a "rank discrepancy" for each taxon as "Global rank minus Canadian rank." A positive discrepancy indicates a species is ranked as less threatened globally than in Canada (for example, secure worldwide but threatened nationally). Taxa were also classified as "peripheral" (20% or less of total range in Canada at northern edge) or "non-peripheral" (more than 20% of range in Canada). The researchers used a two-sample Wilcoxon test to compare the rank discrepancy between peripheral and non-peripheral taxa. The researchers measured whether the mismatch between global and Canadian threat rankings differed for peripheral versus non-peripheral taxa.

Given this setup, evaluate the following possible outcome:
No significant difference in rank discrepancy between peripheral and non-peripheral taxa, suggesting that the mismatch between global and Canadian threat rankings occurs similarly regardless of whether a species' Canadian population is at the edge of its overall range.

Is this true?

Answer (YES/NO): NO